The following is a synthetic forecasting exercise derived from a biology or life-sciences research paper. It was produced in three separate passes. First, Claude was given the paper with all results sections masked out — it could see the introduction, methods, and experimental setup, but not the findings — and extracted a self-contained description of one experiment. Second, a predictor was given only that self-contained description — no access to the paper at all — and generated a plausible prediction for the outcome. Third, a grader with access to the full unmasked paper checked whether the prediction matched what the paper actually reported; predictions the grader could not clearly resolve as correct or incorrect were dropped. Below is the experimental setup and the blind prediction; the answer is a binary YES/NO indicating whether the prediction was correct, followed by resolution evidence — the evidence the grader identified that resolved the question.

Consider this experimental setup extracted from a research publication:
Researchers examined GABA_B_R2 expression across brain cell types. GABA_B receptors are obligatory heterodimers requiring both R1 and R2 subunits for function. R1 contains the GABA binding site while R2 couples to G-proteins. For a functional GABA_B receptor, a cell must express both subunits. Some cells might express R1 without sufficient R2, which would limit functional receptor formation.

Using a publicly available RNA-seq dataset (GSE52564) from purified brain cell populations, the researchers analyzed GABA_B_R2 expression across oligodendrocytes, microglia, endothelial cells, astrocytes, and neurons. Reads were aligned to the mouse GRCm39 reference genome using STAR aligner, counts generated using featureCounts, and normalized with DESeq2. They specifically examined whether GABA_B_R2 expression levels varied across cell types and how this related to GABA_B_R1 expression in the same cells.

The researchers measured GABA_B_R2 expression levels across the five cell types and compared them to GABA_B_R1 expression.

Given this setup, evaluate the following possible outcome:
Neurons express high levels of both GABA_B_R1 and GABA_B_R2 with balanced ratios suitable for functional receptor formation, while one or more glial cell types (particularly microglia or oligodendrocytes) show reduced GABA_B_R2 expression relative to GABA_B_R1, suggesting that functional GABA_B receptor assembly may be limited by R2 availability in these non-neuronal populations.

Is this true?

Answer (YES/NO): NO